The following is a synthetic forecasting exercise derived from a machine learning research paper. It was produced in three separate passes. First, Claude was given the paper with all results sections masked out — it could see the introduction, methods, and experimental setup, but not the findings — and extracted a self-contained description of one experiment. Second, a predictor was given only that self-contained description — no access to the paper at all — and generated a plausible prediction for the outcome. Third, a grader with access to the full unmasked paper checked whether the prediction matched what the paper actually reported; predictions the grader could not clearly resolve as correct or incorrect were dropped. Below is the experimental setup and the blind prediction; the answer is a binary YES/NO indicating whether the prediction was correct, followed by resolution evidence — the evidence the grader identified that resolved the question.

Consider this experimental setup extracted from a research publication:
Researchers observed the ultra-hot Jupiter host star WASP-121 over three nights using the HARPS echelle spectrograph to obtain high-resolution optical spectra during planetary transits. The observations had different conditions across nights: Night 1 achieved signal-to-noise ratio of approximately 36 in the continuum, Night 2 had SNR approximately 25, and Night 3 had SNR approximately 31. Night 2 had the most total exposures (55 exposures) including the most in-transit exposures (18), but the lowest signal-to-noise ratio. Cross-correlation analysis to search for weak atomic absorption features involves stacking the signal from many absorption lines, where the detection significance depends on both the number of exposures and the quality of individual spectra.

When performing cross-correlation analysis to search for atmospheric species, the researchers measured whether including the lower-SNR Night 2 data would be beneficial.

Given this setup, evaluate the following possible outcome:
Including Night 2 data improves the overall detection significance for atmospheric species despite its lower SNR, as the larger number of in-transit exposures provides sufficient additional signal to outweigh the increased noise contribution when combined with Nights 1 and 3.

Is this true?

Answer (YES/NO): NO